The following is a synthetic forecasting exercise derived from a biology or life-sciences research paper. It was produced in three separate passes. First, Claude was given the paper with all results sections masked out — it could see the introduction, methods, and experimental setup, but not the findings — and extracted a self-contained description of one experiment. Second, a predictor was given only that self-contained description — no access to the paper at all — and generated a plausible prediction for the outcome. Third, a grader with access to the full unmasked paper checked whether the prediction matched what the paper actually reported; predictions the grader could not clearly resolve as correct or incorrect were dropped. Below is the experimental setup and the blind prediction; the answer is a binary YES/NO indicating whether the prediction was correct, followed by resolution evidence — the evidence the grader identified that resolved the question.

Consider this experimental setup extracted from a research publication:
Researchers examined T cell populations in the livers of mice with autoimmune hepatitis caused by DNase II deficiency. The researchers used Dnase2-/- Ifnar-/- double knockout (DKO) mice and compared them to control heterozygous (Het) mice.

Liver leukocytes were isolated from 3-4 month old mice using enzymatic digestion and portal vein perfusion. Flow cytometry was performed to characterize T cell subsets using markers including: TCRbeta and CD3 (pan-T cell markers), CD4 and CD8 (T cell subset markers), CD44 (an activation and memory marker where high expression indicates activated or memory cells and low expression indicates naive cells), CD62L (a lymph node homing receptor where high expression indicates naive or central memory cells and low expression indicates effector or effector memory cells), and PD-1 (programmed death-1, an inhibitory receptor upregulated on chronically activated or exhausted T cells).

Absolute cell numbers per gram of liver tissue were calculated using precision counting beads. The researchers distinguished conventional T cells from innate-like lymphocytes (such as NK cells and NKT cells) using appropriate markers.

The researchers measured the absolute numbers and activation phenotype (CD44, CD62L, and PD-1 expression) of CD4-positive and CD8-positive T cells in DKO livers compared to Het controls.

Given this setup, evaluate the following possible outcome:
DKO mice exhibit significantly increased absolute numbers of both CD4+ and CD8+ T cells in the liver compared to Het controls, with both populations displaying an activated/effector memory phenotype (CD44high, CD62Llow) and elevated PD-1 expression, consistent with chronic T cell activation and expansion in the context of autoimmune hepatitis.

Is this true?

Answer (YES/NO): NO